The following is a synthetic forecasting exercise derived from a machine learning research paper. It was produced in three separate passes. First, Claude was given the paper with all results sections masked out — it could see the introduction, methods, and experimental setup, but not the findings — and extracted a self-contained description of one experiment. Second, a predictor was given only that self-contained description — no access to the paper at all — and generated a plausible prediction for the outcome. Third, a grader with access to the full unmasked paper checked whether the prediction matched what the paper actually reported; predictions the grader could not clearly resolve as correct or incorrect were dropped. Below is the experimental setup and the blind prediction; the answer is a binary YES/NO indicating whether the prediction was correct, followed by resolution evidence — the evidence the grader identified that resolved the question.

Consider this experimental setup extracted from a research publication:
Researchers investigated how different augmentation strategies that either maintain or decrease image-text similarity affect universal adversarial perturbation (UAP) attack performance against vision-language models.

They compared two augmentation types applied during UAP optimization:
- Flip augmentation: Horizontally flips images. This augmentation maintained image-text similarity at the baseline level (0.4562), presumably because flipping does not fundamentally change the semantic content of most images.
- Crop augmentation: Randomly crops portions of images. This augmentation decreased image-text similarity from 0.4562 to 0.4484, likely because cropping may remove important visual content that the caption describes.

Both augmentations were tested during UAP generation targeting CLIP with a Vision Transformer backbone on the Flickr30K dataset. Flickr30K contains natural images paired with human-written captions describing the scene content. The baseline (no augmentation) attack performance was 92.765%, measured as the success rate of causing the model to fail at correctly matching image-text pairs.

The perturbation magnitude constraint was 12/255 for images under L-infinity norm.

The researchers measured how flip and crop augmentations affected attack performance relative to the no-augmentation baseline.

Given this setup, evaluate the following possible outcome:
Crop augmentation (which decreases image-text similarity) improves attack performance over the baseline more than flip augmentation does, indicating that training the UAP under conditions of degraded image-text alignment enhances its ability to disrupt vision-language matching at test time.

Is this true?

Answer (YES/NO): NO